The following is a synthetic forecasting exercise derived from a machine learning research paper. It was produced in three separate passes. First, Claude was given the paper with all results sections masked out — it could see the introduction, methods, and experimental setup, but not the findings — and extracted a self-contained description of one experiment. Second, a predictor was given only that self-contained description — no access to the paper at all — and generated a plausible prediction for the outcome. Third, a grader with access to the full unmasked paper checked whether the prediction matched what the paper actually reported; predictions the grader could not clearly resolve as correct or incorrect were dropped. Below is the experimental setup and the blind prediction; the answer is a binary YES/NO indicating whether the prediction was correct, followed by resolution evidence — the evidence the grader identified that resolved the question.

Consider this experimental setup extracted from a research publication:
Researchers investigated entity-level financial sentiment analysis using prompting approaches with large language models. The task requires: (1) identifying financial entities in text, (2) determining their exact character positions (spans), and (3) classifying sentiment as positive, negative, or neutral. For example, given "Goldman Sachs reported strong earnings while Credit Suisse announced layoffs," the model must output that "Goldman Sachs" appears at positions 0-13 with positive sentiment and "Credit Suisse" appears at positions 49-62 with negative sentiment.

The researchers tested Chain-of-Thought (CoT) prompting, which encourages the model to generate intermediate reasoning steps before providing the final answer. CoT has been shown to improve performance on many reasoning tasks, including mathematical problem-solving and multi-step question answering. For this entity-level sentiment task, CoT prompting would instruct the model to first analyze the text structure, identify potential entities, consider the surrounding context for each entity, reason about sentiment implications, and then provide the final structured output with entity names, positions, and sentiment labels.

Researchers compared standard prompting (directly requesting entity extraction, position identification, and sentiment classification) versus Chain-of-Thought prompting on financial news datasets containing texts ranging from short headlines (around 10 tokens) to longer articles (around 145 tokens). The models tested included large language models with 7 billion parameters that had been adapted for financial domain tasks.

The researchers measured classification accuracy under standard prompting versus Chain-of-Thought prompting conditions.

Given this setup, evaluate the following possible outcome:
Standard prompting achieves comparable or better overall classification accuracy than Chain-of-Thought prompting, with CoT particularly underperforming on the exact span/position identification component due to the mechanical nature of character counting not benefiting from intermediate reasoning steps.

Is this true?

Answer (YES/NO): NO